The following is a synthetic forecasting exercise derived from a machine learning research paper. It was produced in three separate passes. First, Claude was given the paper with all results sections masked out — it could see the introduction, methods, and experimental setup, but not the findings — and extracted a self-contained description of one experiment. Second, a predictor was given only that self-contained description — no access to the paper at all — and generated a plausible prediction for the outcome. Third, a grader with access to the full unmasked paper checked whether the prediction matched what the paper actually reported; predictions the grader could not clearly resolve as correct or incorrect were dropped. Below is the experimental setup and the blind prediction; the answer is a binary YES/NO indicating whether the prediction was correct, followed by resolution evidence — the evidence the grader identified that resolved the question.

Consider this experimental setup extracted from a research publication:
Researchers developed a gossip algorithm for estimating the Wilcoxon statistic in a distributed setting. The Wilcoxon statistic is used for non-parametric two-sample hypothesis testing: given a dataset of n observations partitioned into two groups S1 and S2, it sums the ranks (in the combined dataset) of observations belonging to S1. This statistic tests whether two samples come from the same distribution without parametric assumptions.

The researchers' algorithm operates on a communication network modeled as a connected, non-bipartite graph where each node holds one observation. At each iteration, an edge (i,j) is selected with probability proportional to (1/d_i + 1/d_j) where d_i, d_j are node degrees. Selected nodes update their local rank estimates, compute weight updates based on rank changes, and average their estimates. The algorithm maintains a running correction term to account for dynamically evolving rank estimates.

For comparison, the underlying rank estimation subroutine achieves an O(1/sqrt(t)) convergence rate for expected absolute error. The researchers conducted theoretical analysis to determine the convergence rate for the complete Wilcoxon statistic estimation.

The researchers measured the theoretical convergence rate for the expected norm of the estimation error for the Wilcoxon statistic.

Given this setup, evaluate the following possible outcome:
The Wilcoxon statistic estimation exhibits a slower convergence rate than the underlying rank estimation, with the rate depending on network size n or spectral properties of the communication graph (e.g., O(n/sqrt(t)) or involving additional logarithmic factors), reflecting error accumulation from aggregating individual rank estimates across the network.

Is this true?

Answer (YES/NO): NO